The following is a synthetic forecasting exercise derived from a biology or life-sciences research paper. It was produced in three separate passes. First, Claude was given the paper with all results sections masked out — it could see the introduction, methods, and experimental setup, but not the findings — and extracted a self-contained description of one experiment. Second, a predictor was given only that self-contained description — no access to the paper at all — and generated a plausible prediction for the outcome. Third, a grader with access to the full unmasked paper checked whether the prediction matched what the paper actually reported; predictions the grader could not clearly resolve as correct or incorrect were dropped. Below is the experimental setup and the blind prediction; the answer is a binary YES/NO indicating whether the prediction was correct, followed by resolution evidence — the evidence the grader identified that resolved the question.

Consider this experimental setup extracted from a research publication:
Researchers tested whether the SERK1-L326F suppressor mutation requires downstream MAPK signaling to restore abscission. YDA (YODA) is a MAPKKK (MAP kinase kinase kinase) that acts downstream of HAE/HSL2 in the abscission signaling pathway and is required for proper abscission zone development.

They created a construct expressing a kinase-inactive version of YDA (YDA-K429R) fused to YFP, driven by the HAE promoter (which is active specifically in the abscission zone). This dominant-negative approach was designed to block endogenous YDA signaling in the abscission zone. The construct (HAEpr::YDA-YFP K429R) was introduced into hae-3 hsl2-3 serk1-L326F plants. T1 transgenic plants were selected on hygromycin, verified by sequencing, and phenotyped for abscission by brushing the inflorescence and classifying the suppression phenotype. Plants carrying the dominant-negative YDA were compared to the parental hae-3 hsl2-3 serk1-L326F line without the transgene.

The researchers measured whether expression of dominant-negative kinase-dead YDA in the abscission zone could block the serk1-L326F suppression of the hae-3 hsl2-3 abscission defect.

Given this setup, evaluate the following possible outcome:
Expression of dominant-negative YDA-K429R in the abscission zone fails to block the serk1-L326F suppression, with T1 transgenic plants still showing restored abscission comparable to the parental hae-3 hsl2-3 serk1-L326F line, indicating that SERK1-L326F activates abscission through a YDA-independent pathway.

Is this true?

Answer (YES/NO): NO